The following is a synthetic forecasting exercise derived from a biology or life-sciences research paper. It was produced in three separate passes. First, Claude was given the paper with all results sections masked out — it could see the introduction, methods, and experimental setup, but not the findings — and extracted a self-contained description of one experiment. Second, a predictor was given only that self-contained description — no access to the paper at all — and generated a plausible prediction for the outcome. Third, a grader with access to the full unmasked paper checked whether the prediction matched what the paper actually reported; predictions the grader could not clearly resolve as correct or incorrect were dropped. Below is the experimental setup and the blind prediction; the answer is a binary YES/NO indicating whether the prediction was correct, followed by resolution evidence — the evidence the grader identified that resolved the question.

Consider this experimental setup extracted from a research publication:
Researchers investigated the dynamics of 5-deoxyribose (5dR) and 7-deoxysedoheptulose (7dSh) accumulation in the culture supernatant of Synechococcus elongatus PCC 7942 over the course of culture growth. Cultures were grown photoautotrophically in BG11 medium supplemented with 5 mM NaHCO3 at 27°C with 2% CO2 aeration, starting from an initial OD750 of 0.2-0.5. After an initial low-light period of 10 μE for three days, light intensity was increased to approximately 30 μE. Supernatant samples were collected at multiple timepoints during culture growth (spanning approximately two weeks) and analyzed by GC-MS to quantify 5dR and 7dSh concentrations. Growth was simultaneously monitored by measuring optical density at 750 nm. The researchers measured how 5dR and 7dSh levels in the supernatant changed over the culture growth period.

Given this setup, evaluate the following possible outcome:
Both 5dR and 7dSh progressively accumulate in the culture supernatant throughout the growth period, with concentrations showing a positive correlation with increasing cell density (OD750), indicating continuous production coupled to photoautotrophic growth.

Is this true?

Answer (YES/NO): NO